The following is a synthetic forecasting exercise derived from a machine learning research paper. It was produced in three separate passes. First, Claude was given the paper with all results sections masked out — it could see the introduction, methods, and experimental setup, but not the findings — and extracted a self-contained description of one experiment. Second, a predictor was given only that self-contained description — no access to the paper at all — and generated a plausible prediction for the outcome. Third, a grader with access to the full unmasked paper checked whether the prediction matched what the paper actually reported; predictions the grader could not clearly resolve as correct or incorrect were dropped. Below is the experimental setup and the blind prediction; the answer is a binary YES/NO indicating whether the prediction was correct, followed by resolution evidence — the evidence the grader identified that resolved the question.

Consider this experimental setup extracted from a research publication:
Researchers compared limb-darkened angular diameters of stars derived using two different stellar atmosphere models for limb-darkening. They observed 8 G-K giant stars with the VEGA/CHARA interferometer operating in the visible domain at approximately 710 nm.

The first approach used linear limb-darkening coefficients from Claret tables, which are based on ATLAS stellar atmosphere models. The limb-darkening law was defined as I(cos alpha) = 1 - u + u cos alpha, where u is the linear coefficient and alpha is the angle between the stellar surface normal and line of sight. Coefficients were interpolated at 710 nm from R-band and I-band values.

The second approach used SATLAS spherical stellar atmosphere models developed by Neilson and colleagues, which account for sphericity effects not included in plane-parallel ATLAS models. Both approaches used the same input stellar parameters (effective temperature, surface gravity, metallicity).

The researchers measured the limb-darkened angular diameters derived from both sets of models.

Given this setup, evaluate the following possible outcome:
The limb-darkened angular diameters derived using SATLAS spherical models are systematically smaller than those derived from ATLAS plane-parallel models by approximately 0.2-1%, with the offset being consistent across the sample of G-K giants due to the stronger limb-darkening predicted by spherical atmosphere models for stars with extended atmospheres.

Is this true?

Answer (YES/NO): NO